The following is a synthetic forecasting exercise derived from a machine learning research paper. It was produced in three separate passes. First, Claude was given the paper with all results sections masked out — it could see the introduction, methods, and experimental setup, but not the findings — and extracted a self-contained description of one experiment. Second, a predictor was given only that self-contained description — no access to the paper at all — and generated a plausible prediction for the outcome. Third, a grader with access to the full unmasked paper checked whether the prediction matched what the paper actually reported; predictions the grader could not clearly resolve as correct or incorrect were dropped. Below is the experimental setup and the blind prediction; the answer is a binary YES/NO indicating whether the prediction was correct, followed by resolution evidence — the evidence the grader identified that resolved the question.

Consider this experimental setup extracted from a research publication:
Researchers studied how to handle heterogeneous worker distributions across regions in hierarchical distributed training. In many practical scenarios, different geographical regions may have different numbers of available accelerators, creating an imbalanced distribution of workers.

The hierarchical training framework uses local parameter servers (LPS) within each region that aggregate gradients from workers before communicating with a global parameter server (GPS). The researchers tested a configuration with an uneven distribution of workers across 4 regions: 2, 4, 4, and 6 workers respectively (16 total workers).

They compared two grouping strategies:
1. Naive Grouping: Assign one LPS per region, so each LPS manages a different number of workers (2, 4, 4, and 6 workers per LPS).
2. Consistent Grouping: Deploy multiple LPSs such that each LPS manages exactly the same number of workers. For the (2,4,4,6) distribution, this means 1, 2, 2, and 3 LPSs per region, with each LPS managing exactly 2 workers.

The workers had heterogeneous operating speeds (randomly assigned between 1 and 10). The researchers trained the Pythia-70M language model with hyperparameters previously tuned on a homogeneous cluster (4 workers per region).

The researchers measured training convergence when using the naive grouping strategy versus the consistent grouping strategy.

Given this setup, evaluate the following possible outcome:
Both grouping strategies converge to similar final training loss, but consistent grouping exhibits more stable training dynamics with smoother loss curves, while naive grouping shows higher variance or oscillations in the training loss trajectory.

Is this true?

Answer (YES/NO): NO